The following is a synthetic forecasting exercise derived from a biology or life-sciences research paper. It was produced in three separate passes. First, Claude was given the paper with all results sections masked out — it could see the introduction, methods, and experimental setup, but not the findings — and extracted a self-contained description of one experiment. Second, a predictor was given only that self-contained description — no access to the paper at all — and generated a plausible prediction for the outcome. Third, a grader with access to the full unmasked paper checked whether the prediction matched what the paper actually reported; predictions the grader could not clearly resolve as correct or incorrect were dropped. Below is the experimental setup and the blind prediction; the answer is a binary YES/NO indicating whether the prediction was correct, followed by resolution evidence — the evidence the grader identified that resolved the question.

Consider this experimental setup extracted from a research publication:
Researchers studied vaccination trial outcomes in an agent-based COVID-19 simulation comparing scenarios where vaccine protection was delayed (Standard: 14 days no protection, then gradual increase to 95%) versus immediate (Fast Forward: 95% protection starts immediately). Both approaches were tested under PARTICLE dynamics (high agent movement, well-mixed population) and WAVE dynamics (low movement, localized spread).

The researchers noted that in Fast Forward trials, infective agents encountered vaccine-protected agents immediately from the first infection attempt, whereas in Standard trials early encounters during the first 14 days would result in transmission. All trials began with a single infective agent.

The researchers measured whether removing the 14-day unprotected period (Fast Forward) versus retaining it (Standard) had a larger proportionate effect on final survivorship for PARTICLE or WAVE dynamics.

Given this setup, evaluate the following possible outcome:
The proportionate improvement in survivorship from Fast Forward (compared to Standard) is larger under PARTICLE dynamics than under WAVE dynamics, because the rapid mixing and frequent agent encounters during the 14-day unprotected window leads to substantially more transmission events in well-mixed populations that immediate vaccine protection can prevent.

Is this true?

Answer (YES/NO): YES